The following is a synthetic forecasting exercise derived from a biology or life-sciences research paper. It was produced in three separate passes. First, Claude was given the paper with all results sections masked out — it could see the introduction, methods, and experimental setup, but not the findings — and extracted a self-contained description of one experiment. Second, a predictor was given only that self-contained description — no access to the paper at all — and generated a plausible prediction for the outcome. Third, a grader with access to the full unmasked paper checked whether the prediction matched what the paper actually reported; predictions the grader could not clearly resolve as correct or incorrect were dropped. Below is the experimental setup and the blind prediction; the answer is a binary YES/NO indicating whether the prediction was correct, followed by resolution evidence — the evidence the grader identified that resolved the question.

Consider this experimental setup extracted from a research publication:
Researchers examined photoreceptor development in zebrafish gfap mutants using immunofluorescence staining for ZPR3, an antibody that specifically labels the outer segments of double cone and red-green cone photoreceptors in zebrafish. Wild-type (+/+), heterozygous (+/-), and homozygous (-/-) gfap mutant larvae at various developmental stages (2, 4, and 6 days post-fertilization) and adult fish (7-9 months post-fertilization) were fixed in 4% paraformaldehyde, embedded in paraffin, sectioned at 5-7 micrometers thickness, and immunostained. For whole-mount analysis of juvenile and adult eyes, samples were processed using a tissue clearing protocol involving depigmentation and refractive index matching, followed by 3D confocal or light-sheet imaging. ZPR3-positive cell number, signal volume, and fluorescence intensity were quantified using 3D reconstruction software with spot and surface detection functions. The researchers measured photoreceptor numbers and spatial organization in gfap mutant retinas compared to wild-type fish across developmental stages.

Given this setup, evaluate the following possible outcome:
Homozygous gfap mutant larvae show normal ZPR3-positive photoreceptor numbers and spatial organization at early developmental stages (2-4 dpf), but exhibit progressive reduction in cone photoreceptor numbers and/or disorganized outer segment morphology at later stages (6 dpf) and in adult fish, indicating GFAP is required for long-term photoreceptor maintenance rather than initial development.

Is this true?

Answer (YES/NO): YES